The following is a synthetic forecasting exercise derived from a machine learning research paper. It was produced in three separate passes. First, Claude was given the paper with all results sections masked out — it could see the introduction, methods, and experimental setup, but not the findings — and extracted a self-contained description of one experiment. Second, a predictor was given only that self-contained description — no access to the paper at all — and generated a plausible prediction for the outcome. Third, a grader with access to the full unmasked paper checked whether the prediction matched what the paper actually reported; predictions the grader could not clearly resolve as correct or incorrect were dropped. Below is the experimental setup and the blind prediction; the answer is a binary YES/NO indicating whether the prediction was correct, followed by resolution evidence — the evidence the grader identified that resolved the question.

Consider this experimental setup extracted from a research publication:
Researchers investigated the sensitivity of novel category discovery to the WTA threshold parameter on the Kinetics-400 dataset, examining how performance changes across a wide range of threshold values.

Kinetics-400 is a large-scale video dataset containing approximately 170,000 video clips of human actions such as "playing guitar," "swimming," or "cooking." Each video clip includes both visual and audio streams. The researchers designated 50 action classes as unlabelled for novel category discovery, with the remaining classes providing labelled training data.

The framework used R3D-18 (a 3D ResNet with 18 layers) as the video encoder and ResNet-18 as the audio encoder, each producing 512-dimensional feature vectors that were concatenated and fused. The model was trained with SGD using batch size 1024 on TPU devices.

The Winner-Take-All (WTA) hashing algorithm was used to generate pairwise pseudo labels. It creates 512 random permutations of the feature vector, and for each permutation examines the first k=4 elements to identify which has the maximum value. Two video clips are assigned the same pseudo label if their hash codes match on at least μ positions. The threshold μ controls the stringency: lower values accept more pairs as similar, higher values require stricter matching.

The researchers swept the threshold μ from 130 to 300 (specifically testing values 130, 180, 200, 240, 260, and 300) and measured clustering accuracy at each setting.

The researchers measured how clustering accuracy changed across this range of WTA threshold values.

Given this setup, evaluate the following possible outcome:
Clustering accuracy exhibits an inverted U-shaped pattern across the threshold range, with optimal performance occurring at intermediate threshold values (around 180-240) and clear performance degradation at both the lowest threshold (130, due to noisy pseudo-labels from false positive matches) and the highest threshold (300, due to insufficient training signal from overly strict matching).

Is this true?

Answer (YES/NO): NO